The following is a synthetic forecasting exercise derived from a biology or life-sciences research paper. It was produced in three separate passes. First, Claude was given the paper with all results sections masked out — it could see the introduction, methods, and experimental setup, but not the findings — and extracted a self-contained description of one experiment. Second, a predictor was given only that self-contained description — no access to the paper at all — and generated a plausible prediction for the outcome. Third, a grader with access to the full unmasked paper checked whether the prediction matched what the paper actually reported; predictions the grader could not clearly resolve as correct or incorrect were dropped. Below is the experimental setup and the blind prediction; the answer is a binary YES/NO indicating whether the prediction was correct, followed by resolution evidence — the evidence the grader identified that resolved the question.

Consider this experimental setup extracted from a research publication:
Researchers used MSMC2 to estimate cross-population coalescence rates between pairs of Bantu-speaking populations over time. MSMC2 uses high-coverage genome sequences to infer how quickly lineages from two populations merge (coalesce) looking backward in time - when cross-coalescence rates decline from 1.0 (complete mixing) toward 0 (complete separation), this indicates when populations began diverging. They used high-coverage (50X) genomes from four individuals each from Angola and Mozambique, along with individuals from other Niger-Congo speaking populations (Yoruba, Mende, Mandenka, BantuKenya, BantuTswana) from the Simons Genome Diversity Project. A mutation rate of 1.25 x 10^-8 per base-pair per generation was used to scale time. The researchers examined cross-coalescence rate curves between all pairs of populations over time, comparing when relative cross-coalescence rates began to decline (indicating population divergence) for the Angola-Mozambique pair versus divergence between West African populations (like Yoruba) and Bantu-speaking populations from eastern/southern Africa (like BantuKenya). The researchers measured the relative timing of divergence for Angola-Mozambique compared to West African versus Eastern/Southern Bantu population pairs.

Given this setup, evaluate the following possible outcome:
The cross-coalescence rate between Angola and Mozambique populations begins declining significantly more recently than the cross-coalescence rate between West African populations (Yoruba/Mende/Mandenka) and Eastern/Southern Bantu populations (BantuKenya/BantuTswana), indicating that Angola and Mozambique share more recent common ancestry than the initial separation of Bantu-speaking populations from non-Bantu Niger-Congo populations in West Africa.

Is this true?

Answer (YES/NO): YES